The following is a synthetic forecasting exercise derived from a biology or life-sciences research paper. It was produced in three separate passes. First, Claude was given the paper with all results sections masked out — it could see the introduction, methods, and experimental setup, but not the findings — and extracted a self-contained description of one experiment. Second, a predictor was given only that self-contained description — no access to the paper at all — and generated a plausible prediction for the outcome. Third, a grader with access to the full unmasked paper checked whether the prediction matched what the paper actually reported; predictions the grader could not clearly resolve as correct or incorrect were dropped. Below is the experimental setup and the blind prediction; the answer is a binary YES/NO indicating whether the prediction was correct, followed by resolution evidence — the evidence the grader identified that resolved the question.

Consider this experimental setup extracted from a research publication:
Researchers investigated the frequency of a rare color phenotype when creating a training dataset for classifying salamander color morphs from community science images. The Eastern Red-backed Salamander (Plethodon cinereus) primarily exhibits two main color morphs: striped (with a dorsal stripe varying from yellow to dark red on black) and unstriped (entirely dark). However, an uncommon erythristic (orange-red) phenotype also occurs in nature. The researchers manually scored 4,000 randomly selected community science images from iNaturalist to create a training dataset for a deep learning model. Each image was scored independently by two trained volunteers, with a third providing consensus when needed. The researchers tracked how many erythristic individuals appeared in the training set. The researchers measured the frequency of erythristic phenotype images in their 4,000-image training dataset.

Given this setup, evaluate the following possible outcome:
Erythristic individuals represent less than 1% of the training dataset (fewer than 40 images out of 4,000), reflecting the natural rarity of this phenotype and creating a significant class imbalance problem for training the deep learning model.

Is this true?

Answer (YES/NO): YES